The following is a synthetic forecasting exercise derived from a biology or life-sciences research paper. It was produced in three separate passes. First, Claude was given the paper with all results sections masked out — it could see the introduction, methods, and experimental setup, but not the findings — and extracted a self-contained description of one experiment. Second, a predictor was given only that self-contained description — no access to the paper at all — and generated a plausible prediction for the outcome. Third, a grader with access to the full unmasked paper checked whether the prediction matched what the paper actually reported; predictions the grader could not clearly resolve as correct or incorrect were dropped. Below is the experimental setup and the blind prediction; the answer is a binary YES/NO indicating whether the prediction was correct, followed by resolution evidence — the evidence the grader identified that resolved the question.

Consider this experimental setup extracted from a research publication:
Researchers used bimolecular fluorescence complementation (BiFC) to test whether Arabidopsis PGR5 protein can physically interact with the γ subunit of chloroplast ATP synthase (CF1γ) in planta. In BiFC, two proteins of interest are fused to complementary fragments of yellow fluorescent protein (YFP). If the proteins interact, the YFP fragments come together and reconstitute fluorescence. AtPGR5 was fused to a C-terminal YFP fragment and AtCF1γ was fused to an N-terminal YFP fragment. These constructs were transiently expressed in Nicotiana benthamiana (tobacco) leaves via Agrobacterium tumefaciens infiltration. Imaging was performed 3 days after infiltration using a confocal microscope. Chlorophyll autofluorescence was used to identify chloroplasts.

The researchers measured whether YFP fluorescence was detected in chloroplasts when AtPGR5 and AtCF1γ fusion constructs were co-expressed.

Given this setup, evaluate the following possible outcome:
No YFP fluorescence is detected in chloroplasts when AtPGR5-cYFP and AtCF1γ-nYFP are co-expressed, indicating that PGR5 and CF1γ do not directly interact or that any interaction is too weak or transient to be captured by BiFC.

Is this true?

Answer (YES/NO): NO